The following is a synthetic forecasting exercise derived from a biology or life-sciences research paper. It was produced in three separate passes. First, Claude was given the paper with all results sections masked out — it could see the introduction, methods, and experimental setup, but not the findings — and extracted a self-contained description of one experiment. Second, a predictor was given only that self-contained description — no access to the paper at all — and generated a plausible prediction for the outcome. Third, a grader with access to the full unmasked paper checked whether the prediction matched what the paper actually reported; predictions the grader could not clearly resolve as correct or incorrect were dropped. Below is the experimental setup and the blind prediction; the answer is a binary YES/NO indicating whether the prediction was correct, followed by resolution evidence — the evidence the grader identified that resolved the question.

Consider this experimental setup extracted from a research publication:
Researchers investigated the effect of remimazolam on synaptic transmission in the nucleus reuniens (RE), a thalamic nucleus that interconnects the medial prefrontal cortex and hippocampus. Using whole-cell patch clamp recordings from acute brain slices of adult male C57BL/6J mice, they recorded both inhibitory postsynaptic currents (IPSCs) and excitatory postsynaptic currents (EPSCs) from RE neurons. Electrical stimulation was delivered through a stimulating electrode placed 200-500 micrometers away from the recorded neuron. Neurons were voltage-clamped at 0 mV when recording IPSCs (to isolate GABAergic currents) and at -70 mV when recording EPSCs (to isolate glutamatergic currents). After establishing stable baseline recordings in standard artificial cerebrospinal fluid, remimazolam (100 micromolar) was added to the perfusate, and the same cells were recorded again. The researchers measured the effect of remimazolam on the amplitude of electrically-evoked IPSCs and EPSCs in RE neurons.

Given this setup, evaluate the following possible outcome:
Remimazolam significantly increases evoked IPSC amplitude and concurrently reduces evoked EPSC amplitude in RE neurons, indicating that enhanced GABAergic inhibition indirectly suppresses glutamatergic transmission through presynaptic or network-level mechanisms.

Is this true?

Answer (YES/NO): NO